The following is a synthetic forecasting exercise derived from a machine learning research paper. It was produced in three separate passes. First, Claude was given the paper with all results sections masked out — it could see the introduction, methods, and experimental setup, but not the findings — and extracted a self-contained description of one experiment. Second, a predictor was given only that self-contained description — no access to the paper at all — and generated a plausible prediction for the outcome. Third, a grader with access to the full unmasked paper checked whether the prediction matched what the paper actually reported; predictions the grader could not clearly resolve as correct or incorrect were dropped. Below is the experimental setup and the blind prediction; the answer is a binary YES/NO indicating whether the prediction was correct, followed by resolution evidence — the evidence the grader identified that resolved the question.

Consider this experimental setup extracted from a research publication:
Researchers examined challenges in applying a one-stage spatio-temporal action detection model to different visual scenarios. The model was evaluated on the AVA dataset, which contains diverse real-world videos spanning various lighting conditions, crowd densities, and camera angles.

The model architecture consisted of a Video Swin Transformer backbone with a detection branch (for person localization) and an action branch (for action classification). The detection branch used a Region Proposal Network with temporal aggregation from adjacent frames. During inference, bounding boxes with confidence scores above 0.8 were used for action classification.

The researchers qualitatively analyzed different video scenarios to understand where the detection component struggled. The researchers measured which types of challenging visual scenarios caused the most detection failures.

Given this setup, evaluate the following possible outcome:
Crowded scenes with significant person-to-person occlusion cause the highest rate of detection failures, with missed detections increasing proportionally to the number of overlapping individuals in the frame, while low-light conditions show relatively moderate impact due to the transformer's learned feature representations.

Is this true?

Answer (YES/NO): NO